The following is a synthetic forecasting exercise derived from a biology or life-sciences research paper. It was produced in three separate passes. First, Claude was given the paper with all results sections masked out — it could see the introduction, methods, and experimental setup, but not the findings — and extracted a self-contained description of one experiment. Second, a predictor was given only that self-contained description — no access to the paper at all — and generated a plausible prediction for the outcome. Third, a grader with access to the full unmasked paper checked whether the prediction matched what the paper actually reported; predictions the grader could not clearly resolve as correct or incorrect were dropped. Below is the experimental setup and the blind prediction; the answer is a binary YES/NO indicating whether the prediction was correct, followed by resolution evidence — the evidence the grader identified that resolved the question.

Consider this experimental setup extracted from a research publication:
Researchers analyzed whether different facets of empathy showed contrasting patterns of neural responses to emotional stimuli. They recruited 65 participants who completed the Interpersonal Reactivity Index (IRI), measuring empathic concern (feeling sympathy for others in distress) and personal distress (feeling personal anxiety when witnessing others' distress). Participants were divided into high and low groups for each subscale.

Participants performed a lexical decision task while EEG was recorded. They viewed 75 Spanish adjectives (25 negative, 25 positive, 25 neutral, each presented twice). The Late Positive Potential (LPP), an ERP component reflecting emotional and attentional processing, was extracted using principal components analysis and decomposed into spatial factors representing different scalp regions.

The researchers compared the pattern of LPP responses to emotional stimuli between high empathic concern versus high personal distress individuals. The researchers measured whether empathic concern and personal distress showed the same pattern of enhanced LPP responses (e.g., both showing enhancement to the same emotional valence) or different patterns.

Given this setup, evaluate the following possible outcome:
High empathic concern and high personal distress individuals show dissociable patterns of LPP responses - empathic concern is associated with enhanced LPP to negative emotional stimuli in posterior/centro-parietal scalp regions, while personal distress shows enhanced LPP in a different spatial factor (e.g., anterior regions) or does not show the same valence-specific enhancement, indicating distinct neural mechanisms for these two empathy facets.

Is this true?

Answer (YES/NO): NO